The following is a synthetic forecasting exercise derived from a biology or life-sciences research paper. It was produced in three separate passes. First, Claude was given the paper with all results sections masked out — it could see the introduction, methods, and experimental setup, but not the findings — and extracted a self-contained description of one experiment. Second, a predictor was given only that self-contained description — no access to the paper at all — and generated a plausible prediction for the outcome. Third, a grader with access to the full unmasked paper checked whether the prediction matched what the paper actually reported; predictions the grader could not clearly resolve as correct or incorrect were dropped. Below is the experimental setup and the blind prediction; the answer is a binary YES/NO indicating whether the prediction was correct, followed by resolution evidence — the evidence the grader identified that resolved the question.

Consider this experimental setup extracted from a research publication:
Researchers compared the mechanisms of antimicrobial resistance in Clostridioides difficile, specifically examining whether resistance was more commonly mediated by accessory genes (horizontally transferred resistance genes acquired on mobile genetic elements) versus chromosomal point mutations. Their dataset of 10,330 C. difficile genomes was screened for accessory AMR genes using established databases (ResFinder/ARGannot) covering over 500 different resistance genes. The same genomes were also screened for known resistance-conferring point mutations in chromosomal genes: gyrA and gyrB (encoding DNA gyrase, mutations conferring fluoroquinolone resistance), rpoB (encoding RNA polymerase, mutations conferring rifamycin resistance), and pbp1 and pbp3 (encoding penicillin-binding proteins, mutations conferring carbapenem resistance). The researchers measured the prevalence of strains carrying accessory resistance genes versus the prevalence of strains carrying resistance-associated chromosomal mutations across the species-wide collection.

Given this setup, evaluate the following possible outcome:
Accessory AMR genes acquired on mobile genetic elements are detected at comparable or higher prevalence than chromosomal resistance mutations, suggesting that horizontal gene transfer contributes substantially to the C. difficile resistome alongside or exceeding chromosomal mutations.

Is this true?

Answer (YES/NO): YES